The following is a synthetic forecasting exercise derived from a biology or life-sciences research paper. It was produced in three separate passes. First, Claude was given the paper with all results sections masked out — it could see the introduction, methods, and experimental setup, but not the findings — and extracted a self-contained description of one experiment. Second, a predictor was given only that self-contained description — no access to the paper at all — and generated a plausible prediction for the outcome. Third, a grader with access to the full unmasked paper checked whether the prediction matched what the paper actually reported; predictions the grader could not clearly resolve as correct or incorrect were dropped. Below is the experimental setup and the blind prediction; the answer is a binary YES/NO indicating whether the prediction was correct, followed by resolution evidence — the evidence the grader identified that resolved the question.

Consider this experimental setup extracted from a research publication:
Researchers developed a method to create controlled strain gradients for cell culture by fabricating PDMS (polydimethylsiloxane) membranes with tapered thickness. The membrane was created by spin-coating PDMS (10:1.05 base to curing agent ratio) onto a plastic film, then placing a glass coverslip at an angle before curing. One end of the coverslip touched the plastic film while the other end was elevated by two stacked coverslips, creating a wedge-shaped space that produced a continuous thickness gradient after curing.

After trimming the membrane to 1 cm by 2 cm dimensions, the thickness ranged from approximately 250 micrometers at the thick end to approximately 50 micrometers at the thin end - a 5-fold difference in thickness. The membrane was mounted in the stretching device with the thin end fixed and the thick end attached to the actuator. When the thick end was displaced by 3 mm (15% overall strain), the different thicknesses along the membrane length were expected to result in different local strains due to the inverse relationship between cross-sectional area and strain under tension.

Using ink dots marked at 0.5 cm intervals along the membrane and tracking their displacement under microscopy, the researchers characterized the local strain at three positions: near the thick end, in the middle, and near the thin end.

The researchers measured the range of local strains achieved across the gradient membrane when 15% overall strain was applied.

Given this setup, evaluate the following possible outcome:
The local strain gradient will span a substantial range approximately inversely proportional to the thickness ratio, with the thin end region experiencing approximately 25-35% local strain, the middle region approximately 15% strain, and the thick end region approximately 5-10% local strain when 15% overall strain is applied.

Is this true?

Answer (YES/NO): NO